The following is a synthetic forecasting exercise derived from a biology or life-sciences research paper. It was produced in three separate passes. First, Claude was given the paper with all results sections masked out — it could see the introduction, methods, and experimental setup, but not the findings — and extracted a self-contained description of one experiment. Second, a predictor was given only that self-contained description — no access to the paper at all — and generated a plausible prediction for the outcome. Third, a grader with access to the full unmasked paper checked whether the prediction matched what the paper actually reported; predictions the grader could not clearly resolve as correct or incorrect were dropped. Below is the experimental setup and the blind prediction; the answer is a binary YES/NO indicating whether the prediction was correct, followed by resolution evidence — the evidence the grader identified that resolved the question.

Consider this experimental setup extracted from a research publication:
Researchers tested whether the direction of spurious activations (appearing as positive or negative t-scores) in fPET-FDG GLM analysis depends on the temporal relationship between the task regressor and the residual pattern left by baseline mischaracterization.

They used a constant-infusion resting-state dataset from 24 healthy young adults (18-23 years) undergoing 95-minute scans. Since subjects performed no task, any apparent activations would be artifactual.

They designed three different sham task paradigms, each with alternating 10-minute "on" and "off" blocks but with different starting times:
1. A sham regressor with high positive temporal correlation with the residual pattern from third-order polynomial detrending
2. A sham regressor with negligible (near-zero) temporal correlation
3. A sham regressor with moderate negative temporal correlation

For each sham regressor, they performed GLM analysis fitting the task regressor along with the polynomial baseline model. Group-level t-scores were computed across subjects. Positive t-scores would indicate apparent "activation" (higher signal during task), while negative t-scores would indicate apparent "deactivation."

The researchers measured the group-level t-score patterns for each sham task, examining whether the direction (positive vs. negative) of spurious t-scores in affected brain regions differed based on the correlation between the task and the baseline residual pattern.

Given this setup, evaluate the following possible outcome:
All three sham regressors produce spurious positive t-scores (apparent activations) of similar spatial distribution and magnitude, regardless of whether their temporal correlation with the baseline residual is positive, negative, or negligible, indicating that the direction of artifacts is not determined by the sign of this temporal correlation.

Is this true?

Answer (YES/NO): NO